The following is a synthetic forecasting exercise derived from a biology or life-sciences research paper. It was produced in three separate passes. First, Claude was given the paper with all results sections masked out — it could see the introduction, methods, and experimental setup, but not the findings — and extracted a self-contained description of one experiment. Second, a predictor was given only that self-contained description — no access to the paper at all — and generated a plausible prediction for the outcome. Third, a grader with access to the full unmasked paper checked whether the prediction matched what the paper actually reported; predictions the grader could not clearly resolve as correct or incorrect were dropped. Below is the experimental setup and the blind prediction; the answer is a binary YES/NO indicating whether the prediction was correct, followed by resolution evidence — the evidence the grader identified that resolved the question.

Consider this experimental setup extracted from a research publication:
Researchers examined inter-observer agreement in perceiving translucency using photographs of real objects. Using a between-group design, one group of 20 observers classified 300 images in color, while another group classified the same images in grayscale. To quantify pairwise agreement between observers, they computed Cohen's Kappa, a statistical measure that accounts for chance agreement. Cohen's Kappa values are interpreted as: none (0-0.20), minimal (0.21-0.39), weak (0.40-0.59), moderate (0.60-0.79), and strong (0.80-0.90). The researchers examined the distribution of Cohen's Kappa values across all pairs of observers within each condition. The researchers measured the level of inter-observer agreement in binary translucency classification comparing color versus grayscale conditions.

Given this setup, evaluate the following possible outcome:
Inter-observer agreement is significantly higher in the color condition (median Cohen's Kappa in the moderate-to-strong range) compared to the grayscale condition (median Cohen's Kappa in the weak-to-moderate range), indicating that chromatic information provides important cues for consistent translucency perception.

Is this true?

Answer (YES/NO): NO